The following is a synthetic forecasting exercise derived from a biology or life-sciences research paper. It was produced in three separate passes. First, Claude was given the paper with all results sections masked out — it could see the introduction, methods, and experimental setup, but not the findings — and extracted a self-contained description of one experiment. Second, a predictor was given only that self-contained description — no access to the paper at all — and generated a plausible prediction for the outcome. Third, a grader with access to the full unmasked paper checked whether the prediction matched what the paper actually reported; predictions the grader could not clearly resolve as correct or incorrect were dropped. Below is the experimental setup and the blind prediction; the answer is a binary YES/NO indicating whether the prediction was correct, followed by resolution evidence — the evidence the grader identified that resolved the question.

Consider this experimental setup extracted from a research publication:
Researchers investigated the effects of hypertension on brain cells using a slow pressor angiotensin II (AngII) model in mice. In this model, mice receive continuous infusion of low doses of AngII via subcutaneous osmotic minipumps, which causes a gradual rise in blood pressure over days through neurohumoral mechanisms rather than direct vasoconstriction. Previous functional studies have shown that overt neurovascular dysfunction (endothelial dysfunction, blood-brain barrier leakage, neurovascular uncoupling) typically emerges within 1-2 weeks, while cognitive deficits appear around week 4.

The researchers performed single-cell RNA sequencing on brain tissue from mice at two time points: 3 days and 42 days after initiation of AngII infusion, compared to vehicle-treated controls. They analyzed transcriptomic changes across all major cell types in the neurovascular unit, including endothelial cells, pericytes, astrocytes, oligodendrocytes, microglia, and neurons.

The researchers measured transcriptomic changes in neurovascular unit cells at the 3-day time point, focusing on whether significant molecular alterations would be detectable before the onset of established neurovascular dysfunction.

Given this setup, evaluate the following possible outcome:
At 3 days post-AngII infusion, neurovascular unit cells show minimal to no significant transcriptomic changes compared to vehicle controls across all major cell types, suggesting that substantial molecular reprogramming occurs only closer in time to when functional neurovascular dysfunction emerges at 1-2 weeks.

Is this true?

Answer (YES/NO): NO